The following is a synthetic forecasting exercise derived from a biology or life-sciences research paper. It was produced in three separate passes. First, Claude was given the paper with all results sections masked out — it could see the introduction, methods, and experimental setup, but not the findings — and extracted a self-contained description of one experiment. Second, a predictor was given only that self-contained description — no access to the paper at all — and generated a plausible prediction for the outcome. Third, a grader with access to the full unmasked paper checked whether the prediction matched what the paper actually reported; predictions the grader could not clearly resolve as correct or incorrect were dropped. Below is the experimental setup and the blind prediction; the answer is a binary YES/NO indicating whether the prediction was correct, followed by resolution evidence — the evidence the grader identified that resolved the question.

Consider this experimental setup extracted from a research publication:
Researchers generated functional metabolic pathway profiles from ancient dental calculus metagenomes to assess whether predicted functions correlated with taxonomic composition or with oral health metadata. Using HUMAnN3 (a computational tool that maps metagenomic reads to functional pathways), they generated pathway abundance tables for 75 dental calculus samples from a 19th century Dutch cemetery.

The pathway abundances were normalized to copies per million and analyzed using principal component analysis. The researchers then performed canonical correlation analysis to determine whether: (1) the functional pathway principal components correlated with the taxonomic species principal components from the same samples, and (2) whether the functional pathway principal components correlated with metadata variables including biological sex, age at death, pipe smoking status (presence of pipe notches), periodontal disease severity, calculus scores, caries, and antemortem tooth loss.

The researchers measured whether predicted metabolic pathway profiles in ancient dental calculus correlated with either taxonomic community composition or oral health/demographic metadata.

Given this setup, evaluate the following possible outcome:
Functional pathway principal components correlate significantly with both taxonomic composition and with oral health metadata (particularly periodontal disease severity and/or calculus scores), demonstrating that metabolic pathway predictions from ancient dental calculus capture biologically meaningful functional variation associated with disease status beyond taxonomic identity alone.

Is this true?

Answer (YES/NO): NO